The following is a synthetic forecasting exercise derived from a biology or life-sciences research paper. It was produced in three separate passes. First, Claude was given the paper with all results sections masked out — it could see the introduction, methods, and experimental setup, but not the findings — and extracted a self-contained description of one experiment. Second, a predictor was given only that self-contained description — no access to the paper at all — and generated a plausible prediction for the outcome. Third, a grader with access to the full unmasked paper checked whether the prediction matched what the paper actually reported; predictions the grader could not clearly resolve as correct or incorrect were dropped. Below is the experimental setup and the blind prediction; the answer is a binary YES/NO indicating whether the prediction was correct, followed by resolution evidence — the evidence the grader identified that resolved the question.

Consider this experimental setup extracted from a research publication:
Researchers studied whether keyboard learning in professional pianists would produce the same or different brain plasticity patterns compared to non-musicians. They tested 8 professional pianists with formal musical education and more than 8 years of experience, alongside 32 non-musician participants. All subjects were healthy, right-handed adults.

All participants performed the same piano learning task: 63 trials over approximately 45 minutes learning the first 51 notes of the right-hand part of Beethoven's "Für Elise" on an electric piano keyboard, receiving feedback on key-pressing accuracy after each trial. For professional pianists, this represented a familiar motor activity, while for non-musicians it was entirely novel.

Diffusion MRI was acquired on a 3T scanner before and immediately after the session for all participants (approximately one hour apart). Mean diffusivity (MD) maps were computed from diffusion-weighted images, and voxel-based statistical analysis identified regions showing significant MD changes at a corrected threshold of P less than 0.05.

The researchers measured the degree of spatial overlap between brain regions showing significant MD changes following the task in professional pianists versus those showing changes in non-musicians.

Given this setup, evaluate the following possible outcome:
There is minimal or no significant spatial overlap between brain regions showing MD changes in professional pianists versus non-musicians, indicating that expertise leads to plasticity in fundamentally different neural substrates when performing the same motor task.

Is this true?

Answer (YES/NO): YES